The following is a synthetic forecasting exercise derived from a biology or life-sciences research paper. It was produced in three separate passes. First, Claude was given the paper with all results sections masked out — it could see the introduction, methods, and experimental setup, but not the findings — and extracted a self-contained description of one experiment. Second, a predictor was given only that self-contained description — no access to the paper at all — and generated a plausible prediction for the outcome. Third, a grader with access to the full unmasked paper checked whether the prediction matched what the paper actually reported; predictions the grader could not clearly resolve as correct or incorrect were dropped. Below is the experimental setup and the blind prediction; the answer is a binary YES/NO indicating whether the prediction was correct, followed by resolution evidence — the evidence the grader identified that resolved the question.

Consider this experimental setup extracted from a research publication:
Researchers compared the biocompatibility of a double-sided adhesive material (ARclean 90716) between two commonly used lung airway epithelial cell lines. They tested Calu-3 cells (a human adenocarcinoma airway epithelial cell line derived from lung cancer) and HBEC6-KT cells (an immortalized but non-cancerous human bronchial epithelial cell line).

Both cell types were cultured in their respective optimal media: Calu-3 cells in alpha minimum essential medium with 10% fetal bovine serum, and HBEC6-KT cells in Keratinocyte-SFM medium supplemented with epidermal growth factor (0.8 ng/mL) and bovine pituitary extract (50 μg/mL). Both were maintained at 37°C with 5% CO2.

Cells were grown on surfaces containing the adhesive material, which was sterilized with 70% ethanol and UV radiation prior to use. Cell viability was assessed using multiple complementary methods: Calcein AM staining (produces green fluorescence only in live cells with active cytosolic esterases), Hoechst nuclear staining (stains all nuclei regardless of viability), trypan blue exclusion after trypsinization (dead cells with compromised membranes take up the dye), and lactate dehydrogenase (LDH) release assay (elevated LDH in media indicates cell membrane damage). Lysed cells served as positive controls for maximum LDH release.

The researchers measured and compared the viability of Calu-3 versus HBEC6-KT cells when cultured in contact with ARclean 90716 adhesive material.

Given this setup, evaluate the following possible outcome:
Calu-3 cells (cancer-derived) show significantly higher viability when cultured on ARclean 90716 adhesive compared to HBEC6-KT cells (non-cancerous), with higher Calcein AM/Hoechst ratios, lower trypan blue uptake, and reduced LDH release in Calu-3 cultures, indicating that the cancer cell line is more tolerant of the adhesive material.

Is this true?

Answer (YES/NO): NO